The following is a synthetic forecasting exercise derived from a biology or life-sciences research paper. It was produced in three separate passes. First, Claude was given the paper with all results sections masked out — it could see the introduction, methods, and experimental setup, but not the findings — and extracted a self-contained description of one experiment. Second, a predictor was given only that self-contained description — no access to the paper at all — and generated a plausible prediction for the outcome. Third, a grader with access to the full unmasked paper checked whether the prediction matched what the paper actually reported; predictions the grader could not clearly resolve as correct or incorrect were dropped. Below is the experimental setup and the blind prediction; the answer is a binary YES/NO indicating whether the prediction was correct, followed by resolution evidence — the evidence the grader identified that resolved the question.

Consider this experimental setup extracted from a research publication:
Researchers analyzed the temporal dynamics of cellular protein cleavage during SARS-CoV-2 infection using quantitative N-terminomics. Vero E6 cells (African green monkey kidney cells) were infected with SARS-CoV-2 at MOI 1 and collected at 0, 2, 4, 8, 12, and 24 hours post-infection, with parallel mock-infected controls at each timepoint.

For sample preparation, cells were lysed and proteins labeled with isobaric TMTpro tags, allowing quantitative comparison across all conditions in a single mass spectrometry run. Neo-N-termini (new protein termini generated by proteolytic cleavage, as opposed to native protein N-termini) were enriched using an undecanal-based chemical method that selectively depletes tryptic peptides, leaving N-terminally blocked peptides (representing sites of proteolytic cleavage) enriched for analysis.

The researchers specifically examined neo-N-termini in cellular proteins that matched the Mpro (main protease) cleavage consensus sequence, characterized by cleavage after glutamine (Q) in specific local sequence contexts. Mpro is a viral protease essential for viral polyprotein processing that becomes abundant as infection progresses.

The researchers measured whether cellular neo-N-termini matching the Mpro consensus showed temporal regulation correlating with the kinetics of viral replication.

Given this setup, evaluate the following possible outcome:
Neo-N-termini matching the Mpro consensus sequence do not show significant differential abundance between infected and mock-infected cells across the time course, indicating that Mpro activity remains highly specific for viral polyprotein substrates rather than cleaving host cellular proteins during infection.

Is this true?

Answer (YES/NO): NO